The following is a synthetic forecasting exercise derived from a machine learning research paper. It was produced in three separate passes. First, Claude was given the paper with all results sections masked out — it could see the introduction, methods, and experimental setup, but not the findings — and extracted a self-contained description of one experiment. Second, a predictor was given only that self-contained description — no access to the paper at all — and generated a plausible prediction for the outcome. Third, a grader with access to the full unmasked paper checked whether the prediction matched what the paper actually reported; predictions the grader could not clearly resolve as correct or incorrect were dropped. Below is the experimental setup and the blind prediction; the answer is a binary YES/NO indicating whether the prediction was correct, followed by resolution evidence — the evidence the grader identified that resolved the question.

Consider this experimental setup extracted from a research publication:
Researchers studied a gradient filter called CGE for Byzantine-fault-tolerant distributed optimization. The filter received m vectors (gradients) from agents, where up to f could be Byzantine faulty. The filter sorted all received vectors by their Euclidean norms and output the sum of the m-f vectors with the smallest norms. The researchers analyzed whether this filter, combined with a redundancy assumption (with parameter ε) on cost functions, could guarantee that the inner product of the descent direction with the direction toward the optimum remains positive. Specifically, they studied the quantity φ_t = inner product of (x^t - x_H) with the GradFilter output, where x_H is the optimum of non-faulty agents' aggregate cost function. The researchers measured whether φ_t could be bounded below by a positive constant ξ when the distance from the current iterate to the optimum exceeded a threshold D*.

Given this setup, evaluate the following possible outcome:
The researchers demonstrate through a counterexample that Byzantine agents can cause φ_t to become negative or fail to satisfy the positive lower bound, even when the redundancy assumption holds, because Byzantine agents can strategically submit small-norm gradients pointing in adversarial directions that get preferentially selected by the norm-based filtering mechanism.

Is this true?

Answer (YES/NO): NO